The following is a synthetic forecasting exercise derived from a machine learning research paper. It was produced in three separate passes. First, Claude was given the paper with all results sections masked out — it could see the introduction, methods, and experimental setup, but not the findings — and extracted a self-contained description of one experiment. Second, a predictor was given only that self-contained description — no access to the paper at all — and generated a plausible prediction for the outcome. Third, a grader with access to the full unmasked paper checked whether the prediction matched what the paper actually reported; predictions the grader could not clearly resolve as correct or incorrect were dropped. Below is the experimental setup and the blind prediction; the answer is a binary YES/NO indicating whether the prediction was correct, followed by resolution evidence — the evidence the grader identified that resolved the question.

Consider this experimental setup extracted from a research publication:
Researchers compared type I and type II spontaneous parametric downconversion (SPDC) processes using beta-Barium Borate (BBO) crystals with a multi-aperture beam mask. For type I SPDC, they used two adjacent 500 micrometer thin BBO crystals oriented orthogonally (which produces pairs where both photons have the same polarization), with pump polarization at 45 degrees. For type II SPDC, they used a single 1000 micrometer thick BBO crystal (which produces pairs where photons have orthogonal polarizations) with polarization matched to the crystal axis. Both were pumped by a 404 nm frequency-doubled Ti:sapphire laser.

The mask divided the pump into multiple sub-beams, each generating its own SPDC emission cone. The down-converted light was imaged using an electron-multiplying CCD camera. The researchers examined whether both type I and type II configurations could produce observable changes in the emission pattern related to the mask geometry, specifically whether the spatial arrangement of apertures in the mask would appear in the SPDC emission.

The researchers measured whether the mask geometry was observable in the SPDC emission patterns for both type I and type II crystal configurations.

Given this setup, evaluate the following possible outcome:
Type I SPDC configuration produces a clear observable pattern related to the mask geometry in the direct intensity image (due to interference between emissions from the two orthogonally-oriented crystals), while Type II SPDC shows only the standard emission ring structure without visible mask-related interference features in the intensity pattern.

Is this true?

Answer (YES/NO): NO